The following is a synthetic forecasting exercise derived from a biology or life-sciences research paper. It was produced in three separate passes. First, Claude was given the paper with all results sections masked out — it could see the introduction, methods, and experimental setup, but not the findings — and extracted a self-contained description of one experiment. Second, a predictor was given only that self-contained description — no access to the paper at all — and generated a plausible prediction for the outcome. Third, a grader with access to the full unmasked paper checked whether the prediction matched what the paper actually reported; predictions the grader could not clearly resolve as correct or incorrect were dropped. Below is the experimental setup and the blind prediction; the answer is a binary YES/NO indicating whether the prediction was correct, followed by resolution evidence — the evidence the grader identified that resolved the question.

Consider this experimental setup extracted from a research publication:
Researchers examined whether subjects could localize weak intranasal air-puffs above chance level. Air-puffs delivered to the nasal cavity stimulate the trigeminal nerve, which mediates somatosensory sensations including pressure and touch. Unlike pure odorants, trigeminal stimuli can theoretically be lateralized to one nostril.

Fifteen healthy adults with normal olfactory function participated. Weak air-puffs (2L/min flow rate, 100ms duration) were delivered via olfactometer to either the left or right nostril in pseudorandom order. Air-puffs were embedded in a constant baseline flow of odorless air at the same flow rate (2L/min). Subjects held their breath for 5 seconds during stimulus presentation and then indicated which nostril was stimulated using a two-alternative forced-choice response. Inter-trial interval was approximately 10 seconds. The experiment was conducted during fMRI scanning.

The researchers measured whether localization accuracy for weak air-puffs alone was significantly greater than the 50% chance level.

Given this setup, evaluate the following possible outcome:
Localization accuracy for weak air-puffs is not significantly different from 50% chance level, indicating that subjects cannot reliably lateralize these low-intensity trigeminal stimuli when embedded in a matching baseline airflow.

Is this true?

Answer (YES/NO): YES